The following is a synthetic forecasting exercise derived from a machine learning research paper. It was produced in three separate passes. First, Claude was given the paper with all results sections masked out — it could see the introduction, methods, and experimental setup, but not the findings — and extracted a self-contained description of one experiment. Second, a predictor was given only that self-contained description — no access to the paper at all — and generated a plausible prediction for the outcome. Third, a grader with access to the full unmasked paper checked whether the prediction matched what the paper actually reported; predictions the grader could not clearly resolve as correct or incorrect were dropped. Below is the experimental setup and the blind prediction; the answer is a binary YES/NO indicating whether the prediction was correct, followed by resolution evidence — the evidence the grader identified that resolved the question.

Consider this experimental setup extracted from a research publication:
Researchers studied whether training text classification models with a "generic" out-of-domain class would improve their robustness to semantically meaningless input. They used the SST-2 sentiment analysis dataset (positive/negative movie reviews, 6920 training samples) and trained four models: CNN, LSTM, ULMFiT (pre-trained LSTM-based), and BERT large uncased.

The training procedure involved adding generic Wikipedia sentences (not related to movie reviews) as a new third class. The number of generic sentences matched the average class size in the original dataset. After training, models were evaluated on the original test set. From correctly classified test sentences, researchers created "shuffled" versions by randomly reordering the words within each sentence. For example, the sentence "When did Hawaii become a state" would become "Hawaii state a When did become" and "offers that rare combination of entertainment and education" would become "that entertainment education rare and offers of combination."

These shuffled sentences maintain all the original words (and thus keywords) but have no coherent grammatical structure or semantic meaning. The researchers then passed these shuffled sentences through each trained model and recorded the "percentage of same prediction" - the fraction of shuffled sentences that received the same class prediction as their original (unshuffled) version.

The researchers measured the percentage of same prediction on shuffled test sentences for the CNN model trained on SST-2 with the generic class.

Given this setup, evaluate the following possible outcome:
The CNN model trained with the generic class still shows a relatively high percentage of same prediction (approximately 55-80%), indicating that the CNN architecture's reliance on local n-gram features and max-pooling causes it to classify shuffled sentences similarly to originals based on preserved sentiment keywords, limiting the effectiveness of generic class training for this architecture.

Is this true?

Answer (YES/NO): NO